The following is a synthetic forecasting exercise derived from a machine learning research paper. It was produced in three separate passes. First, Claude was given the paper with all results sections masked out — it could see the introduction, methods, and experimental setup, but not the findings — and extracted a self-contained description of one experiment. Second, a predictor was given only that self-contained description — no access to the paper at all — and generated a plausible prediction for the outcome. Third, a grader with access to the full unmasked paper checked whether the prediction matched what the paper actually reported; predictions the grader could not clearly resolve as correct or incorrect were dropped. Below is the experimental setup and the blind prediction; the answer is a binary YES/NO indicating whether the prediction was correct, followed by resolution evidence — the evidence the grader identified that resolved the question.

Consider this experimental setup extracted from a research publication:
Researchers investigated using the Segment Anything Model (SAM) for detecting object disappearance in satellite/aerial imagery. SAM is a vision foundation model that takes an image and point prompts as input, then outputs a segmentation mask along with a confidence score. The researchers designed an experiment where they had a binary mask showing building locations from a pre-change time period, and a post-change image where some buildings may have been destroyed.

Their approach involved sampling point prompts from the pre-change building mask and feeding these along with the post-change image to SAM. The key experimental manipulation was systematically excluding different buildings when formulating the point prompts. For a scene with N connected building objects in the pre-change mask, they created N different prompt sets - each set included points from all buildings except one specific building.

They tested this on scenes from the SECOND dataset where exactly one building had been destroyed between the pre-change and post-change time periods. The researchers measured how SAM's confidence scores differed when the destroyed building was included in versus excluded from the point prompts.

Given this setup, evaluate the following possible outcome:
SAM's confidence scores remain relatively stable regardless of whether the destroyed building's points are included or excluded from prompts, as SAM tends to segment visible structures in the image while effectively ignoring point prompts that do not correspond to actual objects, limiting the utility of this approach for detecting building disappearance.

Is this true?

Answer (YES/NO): NO